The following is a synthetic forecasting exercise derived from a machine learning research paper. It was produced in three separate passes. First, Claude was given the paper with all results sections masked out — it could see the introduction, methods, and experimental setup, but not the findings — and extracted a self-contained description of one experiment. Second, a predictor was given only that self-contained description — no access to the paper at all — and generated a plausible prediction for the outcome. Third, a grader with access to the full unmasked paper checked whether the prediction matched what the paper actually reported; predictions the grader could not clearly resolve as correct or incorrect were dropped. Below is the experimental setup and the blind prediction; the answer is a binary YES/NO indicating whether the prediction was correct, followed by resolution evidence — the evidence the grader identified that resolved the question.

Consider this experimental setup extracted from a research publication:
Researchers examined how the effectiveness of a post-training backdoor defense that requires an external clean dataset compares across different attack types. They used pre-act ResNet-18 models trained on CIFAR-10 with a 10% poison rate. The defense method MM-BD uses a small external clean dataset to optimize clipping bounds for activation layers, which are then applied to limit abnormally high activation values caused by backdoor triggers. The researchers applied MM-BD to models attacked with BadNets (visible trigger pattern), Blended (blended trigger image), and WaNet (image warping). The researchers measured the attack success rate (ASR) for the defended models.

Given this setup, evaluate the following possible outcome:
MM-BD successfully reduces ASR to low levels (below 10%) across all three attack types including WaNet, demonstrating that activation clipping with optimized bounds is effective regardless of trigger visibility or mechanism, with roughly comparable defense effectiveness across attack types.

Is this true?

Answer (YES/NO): NO